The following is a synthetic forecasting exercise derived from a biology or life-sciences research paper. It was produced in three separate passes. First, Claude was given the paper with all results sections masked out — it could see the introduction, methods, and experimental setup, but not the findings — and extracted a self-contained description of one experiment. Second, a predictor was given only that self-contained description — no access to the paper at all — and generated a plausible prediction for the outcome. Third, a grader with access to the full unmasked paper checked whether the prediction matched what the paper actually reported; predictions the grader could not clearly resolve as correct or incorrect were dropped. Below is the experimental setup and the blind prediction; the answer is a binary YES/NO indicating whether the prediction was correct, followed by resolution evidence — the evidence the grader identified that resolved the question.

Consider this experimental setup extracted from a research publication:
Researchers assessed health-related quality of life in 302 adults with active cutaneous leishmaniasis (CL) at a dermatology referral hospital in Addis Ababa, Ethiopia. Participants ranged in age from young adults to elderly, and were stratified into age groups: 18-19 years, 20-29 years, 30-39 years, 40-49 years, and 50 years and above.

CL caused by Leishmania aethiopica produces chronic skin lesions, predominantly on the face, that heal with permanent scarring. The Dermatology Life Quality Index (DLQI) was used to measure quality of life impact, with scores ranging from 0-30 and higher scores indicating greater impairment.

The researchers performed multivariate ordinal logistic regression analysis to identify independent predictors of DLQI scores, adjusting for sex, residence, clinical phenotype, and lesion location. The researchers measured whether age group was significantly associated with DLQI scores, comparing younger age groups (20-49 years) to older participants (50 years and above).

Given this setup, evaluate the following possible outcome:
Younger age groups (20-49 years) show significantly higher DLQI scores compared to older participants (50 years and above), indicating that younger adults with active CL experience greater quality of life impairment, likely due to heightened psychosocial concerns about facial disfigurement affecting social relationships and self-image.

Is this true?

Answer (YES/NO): YES